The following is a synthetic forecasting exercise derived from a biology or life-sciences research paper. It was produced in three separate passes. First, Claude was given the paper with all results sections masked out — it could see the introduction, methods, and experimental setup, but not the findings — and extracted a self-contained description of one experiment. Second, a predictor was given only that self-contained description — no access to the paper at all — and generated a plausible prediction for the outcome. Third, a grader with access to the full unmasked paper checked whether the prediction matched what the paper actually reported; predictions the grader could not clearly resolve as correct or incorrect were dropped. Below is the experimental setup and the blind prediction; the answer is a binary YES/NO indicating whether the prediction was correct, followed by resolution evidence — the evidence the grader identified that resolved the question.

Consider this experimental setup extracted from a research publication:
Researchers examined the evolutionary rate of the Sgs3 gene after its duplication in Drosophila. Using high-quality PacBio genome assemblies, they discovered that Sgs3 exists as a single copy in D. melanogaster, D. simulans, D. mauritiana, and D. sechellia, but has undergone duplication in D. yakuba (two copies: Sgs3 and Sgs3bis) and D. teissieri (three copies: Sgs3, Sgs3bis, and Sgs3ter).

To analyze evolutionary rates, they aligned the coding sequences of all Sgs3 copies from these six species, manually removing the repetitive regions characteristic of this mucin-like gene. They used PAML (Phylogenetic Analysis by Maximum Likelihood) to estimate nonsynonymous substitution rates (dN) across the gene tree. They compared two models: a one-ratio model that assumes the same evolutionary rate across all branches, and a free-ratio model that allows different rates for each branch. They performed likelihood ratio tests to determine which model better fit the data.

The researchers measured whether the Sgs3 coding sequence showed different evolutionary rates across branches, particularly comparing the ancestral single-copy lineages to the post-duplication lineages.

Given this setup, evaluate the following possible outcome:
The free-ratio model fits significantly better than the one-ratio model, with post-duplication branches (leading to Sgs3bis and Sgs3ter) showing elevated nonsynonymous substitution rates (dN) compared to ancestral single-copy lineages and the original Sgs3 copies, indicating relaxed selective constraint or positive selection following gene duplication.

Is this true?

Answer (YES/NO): NO